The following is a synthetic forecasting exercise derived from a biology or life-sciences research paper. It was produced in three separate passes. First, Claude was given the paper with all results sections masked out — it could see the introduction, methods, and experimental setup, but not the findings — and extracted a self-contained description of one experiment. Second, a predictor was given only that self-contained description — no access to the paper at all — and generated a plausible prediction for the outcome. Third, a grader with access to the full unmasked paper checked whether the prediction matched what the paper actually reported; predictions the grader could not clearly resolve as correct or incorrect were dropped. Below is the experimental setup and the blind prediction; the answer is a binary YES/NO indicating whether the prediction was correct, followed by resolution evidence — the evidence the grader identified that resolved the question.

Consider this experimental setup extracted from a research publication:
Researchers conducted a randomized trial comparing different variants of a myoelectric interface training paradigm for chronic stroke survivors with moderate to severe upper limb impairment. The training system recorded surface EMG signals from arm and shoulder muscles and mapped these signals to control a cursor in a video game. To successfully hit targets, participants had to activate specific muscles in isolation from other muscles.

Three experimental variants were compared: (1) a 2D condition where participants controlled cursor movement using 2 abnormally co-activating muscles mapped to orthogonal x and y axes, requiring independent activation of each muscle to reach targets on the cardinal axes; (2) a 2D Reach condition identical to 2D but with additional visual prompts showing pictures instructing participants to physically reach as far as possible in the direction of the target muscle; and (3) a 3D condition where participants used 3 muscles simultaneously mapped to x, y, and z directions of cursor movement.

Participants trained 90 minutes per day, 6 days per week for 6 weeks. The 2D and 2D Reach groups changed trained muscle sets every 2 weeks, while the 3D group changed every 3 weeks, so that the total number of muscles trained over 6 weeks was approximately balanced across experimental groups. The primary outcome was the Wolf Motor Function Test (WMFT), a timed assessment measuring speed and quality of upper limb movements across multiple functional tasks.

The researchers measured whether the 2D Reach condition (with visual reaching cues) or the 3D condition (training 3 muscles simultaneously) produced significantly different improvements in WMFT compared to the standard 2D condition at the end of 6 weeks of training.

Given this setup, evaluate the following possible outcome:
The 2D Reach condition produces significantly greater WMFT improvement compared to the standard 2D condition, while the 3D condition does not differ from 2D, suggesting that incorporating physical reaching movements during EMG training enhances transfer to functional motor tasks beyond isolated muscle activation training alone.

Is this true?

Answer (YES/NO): NO